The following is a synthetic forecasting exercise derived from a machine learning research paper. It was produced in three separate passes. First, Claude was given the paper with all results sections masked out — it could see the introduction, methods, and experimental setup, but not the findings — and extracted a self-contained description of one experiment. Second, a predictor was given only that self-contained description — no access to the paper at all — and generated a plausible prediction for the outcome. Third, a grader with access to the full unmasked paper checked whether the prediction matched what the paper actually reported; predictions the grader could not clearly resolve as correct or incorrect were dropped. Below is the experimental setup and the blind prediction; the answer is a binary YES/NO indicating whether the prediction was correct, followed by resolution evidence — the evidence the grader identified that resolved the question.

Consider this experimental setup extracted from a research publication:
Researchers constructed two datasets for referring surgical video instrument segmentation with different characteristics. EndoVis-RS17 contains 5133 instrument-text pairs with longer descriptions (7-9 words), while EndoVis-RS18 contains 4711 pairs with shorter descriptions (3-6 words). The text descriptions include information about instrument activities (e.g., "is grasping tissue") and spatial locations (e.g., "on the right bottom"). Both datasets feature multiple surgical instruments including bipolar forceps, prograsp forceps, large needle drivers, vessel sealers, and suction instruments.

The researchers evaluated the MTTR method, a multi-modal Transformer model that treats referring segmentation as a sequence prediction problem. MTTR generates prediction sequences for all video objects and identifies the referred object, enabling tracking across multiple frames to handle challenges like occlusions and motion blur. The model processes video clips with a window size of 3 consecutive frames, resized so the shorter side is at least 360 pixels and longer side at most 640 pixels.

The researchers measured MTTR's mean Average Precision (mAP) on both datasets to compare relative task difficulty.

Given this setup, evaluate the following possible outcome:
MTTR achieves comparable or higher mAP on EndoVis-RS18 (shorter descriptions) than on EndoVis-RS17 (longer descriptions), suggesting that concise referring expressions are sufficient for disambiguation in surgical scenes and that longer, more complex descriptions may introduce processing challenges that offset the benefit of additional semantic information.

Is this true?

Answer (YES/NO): YES